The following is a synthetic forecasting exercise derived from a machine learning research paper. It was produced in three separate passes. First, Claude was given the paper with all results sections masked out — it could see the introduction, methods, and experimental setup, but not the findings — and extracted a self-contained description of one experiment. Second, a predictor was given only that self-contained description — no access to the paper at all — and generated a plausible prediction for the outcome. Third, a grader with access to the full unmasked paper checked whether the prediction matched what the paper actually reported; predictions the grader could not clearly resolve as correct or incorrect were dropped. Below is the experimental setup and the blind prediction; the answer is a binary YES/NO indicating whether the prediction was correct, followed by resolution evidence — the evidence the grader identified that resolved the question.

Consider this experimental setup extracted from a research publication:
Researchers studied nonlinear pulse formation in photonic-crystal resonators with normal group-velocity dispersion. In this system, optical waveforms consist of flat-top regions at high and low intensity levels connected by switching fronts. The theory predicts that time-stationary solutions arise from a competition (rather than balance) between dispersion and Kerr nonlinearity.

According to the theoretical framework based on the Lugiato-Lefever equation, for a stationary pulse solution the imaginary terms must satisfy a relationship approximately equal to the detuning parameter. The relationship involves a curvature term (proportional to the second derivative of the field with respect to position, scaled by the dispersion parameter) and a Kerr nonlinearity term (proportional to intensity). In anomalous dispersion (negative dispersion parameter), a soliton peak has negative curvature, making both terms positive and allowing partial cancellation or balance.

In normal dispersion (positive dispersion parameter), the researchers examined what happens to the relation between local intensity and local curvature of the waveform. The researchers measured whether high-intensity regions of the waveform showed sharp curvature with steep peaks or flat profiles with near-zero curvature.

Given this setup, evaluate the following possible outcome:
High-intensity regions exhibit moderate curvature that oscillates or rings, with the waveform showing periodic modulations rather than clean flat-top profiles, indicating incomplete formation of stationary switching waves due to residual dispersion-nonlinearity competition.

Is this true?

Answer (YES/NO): NO